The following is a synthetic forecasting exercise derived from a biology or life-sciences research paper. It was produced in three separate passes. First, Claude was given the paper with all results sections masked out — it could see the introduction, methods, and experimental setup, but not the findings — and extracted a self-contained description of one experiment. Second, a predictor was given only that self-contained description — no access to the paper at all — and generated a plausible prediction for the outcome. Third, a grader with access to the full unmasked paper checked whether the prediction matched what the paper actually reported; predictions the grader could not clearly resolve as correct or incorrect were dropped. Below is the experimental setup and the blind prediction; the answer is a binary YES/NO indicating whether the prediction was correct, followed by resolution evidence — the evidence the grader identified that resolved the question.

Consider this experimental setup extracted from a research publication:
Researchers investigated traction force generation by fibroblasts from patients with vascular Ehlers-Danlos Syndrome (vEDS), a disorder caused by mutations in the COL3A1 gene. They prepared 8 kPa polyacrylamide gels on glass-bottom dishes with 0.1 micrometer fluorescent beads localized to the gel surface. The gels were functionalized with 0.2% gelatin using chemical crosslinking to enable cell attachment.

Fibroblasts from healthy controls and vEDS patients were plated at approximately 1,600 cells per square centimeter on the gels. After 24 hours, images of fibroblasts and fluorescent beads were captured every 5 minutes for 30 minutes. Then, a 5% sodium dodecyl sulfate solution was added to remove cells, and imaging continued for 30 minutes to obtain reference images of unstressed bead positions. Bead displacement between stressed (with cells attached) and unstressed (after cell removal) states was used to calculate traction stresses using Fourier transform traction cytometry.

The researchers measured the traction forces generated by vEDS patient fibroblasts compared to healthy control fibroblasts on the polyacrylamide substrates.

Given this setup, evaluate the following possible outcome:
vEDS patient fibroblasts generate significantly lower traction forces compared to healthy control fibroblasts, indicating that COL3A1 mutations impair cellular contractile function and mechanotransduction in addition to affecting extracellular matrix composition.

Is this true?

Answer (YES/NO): NO